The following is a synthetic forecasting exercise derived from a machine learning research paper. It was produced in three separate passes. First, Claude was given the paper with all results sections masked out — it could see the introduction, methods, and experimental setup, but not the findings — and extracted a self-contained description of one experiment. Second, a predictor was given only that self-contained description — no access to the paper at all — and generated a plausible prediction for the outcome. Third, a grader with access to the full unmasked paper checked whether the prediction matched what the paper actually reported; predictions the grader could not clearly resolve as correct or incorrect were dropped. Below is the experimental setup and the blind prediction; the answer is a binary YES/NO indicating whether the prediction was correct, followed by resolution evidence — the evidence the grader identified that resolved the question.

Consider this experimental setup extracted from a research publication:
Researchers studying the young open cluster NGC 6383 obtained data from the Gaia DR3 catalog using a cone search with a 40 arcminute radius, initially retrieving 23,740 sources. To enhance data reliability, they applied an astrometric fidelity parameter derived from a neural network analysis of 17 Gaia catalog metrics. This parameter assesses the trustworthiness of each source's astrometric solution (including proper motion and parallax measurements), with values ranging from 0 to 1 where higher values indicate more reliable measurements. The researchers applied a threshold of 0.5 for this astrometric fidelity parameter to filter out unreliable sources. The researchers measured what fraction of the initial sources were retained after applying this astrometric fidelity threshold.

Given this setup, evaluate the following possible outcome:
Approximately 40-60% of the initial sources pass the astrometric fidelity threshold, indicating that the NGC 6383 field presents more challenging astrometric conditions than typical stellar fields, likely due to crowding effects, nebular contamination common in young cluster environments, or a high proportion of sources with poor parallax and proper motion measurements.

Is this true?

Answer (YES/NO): NO